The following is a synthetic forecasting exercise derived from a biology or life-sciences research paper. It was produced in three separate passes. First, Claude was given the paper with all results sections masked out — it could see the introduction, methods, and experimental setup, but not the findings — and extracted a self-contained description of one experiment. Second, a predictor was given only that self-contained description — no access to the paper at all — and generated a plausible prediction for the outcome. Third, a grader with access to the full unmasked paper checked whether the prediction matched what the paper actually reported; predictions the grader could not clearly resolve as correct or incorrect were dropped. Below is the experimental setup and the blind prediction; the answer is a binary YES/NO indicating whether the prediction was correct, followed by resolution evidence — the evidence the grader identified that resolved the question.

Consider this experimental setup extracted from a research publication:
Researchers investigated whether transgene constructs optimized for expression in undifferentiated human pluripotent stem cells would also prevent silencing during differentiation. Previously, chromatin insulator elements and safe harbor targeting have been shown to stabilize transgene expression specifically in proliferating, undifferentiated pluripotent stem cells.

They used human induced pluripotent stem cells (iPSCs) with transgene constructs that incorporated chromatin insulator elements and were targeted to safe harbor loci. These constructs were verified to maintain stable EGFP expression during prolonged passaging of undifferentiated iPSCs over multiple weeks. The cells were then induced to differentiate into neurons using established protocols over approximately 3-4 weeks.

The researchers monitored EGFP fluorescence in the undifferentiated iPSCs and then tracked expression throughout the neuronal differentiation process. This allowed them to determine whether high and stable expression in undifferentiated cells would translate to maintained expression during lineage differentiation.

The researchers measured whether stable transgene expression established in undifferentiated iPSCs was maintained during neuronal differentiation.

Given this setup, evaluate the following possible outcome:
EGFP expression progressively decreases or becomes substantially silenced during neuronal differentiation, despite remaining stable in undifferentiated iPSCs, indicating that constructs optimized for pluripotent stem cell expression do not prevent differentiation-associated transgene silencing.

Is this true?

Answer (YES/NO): YES